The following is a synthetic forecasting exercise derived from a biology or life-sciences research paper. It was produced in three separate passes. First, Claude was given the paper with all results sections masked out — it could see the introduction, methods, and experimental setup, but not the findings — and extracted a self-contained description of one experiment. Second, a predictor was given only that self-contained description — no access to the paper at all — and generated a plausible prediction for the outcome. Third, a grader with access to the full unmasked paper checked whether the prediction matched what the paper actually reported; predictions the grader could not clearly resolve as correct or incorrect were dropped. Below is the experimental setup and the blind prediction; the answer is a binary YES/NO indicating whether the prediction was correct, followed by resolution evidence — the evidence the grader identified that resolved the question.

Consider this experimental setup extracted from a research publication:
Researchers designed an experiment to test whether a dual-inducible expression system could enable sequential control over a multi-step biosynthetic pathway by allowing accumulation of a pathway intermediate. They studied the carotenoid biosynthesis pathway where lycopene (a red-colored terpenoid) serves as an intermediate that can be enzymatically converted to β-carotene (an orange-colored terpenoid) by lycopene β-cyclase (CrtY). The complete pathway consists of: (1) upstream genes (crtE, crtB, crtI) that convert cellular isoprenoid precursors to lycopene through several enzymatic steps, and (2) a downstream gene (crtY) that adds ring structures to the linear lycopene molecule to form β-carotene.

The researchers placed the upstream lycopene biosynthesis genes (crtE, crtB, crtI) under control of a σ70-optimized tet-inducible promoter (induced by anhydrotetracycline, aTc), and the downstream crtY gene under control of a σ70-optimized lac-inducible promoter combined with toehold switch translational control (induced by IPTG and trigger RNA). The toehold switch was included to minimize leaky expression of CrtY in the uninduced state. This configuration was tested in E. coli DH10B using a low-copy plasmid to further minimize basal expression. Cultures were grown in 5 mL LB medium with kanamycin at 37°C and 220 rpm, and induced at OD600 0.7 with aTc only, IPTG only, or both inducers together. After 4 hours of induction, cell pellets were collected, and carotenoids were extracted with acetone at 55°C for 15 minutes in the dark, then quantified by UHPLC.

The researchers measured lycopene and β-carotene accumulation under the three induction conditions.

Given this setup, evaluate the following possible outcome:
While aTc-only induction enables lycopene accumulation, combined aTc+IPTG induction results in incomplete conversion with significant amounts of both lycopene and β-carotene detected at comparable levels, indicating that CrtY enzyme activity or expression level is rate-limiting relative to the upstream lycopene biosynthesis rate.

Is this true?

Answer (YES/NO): NO